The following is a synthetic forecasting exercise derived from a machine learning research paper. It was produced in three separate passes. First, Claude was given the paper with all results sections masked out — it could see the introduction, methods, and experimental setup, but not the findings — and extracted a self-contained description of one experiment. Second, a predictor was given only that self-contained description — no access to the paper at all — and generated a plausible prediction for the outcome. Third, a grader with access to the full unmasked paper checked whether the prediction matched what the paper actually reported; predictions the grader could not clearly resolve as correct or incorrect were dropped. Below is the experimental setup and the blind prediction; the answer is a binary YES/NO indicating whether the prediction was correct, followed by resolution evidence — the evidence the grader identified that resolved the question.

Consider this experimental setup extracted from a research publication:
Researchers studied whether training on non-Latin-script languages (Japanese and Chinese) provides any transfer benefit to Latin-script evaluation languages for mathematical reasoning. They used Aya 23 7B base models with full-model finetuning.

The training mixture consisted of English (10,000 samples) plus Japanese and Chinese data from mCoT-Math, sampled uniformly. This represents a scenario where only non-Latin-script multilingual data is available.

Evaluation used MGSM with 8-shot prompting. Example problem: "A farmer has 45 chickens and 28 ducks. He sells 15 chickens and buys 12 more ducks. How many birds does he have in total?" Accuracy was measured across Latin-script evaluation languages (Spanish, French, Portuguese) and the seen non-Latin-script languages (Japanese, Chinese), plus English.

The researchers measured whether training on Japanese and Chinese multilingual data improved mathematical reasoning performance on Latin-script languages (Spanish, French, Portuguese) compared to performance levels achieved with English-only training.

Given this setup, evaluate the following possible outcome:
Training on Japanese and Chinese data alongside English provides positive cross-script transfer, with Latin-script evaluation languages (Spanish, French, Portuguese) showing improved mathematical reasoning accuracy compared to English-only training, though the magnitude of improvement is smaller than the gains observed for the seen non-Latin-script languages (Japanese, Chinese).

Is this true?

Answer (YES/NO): NO